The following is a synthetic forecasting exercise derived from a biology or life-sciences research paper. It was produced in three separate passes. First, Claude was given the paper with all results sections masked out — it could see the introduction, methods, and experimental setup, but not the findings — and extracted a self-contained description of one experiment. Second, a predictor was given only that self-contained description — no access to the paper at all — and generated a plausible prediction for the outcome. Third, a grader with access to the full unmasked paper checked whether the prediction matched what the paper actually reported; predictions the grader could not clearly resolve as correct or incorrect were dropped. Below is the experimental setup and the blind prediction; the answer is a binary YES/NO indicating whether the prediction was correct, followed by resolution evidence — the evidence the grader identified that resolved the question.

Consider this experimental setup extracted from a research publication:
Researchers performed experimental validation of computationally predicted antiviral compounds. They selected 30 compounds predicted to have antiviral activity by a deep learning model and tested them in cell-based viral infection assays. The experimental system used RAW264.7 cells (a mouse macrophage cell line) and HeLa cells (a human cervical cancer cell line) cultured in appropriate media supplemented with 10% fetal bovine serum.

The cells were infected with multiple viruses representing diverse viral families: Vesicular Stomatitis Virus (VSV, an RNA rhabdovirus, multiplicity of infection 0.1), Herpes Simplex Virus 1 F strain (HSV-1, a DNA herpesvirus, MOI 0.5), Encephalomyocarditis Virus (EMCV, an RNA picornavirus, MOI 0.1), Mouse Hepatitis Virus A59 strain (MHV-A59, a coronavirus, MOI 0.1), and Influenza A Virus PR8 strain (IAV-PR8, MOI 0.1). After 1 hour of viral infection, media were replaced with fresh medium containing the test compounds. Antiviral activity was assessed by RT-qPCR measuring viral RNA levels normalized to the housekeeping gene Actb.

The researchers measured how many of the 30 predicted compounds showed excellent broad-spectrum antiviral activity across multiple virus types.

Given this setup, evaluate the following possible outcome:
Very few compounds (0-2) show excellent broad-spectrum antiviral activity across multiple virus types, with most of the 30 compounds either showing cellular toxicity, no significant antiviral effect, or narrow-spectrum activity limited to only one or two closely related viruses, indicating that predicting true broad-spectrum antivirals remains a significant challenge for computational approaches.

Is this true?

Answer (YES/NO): NO